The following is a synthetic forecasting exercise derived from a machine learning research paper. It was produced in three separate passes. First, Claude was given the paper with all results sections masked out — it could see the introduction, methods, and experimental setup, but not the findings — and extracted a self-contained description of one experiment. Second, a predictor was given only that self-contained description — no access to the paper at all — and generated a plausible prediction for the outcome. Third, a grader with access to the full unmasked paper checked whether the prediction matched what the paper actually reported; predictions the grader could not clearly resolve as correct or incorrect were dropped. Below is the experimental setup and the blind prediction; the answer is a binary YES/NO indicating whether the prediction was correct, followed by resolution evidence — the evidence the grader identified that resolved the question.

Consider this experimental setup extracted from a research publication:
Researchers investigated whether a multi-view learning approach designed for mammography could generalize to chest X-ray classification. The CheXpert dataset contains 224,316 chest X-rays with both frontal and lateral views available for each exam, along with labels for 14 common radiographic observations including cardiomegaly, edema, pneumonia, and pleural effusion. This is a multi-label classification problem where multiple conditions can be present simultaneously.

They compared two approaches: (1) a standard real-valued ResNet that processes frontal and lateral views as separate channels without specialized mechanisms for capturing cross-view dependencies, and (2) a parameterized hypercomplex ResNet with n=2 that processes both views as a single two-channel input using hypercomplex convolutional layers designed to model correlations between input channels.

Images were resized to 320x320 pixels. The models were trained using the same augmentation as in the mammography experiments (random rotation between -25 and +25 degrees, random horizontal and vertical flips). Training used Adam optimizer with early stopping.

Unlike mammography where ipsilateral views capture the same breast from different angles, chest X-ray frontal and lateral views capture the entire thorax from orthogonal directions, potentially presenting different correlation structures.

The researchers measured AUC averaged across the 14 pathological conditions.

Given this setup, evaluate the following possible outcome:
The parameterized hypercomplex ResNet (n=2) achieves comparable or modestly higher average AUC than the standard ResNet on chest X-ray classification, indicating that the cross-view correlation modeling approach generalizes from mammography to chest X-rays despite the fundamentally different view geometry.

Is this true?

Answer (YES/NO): YES